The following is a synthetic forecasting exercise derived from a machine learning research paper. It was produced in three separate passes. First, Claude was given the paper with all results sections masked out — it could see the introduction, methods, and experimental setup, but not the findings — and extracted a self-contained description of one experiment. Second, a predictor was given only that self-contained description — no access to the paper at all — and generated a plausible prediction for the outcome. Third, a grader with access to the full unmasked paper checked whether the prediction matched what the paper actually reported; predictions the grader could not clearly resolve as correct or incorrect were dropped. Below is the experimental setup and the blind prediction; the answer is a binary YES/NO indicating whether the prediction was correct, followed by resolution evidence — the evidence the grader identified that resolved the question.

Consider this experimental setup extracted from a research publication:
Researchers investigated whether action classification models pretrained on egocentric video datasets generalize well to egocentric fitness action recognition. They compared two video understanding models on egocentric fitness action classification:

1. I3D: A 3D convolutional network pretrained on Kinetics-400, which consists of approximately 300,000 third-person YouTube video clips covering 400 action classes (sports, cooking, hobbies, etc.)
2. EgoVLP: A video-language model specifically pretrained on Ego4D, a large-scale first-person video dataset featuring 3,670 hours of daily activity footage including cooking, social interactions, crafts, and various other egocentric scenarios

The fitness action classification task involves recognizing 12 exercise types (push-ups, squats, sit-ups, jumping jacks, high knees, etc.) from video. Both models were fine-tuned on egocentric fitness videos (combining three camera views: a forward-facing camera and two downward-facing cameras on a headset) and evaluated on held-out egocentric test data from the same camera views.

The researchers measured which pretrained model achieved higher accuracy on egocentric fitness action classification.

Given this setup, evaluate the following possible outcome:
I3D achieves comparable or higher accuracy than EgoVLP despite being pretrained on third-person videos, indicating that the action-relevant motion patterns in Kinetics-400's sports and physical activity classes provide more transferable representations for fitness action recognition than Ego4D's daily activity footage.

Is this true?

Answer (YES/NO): NO